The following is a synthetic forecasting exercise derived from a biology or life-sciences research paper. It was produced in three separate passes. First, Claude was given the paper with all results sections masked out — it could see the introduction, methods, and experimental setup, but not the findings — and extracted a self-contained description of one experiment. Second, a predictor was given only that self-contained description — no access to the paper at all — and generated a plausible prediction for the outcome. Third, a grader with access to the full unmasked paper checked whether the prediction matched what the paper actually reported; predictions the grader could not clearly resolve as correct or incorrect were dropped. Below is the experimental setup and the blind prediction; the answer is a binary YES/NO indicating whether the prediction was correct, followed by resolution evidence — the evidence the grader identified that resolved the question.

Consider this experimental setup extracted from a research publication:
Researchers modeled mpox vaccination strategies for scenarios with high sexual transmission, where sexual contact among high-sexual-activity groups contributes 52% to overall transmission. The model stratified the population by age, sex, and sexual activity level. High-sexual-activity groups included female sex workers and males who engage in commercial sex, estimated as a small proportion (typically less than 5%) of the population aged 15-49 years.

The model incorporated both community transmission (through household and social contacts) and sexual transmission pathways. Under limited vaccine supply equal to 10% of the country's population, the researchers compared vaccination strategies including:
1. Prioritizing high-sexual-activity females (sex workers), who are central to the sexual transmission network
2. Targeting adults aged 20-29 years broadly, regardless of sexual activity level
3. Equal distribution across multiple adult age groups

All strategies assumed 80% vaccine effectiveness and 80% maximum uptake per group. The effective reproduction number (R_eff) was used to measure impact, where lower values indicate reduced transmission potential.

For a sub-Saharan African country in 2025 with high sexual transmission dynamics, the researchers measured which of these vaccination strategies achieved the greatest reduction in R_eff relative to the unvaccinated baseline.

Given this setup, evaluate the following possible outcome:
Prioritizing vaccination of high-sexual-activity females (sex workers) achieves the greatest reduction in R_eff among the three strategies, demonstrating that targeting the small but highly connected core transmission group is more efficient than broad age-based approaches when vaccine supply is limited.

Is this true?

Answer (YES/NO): YES